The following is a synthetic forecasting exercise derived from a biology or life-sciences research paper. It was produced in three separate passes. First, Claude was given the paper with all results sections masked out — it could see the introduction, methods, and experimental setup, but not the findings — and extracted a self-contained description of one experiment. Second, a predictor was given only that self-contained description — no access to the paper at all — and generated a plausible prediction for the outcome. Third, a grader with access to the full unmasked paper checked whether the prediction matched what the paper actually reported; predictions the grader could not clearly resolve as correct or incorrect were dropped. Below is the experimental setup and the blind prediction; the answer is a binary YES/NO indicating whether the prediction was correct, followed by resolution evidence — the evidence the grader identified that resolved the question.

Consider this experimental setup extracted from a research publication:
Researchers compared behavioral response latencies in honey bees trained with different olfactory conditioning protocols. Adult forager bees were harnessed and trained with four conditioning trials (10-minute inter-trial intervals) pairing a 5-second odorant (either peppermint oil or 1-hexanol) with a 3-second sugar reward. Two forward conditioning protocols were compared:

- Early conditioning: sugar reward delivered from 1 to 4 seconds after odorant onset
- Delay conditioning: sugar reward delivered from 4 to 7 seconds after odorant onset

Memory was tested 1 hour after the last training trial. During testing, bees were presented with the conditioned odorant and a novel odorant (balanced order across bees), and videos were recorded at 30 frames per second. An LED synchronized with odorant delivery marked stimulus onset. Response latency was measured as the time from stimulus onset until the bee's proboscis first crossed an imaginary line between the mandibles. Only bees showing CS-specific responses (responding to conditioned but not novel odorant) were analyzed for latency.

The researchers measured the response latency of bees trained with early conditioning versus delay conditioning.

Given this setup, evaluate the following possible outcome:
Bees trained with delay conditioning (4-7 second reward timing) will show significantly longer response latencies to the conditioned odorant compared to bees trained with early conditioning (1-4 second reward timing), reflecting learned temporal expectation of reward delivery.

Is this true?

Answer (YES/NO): YES